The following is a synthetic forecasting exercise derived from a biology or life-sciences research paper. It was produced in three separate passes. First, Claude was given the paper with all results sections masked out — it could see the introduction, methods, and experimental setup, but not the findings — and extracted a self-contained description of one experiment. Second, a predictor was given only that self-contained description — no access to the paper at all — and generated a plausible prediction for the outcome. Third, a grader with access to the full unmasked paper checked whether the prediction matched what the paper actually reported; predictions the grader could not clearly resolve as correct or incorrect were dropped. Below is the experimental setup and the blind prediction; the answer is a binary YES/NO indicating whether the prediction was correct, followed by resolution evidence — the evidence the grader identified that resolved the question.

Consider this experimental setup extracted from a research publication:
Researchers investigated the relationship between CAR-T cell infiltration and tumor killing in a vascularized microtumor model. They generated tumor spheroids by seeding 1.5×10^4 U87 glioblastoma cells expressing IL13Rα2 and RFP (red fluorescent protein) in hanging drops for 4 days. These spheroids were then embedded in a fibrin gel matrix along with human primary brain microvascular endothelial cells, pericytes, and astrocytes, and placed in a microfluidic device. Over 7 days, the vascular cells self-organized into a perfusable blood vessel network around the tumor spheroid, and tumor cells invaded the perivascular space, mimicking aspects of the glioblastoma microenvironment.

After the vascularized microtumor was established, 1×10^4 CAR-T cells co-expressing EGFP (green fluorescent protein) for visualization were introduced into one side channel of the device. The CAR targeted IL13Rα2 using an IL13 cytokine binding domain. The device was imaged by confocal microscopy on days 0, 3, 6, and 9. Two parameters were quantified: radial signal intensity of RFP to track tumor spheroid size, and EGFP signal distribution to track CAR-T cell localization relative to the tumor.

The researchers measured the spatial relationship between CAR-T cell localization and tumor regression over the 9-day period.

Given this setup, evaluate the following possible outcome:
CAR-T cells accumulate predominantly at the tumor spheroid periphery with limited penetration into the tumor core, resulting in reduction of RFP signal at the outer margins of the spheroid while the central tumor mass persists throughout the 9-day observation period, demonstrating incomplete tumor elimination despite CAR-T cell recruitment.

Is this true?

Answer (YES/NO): NO